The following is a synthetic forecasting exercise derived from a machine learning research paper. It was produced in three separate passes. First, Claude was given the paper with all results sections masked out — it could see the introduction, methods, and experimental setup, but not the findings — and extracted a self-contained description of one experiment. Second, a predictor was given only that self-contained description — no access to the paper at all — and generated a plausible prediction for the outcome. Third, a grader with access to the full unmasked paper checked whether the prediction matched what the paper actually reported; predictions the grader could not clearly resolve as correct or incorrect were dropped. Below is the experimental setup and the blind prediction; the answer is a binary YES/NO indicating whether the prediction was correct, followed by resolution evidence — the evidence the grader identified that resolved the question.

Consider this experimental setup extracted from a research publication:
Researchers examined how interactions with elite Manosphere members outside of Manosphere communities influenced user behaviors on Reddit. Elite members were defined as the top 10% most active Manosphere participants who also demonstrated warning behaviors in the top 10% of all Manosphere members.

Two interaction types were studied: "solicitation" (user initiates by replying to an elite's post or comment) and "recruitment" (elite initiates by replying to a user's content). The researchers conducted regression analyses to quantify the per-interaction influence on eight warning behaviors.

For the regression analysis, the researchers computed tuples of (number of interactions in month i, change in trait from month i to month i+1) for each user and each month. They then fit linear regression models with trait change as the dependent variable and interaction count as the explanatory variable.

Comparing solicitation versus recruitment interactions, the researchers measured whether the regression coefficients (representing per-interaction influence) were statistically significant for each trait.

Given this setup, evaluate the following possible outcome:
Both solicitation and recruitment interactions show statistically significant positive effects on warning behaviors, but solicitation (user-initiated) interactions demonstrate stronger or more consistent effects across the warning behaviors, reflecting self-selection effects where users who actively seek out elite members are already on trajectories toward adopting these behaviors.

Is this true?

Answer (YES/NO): YES